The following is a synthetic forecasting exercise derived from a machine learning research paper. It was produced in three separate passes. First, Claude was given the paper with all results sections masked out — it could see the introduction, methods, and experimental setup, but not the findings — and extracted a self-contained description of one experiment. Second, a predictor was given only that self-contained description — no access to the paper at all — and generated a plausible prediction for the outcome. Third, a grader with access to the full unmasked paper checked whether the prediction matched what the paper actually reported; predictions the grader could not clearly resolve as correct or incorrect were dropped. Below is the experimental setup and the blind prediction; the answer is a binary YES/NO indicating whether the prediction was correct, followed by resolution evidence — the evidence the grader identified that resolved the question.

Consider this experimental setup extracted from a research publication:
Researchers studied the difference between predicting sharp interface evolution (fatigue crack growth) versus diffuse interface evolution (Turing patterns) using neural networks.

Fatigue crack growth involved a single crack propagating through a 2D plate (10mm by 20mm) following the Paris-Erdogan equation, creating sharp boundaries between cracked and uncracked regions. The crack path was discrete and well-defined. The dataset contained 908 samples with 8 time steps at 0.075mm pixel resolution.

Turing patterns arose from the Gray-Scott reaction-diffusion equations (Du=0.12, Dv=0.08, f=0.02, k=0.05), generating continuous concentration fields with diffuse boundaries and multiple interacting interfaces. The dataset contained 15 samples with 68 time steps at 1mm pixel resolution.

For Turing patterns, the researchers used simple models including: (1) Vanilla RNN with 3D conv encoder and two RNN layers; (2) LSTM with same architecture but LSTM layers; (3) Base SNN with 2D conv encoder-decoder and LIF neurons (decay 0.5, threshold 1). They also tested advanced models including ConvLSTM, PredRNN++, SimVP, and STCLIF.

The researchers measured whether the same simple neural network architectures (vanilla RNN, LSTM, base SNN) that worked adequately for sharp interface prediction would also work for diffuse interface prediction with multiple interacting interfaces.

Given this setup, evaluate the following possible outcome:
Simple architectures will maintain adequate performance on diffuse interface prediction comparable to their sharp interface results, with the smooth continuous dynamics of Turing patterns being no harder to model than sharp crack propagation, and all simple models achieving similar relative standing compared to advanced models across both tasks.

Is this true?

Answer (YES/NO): NO